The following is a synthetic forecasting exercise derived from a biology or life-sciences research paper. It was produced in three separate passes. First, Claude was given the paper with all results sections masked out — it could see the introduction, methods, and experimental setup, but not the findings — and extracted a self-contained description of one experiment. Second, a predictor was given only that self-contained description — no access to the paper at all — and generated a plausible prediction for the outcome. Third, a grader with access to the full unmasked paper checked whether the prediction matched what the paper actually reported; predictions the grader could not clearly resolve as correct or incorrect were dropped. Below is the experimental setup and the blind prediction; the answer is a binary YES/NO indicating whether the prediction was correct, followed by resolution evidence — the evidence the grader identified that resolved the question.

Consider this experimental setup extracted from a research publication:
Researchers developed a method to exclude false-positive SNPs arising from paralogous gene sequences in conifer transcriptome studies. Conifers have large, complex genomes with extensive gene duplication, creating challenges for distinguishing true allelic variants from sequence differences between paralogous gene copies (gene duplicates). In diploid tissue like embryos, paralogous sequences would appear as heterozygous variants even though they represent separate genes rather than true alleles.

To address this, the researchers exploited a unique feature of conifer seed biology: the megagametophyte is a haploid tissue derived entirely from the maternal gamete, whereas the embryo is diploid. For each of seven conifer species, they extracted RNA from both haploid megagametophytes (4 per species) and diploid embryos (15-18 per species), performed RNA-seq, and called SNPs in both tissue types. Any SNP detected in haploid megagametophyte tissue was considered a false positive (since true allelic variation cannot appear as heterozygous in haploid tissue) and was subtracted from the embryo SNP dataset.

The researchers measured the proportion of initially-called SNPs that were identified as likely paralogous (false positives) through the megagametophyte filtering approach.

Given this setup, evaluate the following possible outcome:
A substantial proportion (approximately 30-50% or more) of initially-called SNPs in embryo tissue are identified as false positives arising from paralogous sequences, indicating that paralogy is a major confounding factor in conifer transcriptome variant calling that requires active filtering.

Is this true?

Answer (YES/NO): YES